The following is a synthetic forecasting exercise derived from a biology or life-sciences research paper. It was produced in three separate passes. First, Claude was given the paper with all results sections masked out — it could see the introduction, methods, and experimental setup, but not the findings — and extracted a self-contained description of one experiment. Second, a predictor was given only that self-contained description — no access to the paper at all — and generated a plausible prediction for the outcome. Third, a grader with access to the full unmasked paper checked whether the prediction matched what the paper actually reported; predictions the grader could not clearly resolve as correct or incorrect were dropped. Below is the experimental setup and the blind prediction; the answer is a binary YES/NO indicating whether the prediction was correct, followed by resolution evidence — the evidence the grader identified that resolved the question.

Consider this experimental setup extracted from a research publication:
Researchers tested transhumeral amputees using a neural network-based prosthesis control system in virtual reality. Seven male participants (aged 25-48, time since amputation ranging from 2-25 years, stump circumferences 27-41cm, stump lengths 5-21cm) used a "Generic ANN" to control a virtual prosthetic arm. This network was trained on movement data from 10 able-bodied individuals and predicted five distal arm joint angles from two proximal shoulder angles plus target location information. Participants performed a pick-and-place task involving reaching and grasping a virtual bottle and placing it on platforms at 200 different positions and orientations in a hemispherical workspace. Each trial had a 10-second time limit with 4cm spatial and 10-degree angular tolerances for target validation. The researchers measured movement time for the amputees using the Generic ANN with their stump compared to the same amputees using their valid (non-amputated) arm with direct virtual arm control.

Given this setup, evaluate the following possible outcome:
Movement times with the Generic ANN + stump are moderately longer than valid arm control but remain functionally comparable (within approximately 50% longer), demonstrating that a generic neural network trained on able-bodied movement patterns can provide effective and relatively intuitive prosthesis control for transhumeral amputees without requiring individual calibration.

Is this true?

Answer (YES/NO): NO